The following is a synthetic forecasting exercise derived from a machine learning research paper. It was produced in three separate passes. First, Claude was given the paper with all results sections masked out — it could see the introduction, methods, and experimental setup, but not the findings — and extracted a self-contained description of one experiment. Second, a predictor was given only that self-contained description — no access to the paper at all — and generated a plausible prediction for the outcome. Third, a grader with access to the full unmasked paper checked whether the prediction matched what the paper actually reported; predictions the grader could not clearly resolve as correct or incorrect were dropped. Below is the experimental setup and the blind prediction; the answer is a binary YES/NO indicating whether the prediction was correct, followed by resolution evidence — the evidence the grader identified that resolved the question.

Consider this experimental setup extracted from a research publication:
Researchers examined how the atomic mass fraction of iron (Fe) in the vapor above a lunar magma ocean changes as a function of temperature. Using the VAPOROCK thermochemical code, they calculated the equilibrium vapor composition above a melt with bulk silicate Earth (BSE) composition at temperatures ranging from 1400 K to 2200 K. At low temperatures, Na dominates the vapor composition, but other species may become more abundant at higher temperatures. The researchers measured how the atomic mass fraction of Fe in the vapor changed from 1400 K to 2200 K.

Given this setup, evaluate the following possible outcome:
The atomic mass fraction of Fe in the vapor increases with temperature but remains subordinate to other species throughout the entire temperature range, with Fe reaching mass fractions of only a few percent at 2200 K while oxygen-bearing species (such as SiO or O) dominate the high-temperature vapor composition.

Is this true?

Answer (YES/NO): NO